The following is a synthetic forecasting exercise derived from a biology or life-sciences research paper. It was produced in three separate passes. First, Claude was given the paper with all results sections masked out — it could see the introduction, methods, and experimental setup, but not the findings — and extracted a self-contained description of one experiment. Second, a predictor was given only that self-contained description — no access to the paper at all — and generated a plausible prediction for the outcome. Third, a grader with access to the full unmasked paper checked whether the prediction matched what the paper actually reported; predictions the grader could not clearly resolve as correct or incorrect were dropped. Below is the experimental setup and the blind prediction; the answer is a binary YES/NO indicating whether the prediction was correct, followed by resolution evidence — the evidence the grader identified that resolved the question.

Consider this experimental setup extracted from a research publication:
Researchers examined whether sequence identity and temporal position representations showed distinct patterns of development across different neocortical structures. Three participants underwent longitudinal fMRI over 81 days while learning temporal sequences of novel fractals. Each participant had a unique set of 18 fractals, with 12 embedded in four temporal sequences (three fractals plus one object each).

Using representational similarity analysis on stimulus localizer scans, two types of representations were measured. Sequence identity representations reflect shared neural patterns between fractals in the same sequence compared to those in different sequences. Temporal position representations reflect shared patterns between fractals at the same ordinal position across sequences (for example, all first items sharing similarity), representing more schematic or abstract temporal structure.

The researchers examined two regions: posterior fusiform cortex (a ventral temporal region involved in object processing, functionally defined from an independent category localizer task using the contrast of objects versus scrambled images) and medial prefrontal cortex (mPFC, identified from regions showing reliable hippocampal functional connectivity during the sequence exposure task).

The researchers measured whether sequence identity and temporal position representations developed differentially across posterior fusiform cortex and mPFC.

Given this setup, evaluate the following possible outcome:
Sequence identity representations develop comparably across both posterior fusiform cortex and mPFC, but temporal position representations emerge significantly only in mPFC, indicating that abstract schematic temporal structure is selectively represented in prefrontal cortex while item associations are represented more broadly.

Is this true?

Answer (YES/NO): NO